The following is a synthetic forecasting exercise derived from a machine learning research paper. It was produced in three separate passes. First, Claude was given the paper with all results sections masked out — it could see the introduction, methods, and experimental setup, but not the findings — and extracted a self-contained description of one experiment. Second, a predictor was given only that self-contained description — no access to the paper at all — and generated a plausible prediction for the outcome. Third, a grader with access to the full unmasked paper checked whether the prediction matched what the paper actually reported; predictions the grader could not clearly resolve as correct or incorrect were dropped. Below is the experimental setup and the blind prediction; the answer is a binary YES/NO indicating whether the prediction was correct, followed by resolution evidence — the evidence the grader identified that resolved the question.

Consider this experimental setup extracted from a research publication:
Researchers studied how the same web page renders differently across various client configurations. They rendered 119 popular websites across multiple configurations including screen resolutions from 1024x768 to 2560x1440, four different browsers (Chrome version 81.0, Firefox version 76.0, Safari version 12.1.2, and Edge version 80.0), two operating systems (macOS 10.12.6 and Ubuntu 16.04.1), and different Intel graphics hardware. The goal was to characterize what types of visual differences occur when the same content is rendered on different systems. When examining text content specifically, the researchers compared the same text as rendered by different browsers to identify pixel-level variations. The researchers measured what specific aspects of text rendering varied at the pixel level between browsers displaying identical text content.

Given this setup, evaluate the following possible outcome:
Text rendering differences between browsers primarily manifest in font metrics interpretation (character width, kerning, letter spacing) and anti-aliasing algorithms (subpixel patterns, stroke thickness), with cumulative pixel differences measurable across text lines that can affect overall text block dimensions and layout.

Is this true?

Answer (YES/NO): NO